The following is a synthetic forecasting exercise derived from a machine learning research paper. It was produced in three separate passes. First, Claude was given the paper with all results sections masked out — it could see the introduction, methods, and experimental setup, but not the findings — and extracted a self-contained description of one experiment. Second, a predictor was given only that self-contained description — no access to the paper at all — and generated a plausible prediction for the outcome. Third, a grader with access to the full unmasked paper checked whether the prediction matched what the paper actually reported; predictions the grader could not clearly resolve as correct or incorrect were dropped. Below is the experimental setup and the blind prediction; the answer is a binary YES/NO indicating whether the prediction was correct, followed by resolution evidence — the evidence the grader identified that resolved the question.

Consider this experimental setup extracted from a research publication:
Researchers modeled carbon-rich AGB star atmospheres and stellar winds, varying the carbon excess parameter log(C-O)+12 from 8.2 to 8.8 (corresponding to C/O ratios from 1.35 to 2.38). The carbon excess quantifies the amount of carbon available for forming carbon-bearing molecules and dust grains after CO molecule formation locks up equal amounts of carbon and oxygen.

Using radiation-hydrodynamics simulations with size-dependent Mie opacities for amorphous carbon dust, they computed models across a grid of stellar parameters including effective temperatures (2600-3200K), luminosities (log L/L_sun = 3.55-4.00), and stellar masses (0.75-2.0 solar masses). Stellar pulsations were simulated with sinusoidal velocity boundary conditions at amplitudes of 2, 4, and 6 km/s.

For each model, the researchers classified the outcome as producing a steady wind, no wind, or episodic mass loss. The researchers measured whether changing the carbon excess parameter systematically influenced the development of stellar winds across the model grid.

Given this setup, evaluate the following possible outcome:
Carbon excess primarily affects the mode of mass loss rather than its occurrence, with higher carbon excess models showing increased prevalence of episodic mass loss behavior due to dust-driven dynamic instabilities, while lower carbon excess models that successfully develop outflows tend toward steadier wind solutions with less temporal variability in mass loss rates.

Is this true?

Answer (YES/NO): NO